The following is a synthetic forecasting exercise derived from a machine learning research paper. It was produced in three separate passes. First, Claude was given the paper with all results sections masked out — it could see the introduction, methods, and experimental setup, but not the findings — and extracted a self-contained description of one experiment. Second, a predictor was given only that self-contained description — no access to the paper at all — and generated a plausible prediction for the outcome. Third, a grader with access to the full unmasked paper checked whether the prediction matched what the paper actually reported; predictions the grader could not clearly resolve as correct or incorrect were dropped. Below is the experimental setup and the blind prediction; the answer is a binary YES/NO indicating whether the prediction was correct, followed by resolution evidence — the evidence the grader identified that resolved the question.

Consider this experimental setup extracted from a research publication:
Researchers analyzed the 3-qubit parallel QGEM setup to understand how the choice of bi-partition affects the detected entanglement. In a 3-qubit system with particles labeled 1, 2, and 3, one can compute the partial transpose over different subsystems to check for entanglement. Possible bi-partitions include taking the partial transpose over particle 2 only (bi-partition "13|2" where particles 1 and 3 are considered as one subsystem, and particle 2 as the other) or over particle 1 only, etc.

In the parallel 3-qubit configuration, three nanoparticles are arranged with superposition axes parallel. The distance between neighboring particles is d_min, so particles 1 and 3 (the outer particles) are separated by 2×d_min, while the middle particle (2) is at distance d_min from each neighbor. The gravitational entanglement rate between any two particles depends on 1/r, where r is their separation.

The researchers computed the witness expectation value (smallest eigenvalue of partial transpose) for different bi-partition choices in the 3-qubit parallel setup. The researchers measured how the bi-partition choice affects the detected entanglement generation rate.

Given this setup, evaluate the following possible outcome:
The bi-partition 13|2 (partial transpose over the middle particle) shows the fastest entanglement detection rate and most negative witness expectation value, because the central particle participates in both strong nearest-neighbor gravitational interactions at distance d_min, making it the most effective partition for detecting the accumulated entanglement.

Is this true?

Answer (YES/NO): YES